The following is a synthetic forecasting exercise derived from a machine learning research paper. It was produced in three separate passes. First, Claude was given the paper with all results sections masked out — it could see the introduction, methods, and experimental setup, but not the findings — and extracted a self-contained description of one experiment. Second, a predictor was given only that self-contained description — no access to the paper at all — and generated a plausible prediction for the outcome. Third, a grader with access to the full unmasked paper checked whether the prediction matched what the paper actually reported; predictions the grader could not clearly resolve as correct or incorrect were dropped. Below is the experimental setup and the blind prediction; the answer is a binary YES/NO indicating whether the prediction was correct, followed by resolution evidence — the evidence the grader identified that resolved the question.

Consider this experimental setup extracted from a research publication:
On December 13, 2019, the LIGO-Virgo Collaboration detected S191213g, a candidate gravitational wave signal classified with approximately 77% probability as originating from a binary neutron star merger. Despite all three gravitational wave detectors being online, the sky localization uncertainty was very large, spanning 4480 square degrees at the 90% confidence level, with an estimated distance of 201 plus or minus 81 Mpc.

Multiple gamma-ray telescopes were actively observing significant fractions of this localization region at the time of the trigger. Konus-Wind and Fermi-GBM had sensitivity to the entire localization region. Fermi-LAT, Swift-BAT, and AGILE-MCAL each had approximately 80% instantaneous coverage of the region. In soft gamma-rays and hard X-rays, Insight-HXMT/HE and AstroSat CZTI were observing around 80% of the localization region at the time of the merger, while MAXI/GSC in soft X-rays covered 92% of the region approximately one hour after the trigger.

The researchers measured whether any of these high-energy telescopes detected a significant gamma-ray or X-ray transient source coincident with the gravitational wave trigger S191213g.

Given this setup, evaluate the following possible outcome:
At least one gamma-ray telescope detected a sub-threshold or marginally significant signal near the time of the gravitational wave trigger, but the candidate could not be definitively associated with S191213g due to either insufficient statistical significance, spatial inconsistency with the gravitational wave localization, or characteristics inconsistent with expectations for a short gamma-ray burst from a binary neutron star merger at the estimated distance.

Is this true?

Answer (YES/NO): NO